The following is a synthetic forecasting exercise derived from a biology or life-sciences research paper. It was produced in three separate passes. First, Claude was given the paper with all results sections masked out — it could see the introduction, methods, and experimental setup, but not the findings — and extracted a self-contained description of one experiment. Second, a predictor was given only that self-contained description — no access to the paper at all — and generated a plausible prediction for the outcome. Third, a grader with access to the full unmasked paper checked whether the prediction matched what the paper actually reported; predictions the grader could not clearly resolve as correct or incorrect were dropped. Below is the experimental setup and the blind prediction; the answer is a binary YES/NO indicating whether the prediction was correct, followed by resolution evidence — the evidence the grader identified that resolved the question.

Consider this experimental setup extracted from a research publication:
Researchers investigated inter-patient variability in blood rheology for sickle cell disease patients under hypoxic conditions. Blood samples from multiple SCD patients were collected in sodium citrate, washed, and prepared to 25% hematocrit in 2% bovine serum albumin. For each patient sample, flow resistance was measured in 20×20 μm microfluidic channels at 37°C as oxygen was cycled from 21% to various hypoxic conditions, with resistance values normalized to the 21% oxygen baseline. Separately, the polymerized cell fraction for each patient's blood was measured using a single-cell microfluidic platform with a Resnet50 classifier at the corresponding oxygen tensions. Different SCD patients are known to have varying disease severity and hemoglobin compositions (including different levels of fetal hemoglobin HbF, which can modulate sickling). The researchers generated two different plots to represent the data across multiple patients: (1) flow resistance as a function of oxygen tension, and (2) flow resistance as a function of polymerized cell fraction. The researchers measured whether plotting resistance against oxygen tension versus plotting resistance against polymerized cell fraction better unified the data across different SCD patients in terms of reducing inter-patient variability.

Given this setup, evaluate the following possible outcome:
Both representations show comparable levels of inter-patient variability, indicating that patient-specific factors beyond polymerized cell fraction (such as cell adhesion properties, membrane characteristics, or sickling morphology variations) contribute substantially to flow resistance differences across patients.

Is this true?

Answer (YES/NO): NO